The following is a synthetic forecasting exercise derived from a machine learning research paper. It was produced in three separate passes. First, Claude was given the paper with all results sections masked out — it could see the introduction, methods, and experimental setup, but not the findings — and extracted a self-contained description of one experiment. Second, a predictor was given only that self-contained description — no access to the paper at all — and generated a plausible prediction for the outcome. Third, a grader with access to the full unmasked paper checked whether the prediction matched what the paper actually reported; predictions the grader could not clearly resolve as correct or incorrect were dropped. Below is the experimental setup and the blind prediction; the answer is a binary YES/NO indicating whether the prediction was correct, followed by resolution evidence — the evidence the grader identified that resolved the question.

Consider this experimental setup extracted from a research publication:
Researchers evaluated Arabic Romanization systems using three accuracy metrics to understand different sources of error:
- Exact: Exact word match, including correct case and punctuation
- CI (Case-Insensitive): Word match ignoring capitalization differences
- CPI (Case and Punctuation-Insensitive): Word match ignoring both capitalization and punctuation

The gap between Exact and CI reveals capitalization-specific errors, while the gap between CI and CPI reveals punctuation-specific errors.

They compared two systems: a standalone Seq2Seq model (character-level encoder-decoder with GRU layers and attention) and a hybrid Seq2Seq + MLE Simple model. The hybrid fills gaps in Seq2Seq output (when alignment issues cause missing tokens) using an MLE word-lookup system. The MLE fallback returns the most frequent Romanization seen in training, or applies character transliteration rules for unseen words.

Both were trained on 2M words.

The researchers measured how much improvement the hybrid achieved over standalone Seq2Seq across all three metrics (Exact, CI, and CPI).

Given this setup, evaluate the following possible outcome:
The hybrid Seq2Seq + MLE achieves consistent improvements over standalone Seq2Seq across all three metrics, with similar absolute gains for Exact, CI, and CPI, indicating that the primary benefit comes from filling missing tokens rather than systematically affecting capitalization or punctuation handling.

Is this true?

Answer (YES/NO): YES